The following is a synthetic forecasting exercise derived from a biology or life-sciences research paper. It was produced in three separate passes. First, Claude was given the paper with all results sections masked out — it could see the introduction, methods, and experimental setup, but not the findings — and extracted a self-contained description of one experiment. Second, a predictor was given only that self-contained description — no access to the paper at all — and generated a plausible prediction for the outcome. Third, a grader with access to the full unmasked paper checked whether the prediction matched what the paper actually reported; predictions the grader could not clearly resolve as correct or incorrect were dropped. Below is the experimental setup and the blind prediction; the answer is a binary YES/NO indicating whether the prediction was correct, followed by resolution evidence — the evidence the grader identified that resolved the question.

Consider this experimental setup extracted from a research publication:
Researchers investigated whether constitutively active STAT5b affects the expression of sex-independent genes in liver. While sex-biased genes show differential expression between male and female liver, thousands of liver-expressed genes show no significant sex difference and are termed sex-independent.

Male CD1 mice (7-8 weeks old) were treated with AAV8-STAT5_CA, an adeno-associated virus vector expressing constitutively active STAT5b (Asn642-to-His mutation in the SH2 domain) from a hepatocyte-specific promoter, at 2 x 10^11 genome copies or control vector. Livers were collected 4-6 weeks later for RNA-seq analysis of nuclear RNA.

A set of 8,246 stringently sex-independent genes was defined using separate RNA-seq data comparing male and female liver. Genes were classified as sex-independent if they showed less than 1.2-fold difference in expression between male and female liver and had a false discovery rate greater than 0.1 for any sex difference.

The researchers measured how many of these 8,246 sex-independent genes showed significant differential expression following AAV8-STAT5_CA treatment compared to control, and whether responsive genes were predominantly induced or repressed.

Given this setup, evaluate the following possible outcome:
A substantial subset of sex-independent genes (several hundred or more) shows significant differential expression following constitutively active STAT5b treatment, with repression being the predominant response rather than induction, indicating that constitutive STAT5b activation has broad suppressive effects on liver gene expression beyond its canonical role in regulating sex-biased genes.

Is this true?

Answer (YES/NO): NO